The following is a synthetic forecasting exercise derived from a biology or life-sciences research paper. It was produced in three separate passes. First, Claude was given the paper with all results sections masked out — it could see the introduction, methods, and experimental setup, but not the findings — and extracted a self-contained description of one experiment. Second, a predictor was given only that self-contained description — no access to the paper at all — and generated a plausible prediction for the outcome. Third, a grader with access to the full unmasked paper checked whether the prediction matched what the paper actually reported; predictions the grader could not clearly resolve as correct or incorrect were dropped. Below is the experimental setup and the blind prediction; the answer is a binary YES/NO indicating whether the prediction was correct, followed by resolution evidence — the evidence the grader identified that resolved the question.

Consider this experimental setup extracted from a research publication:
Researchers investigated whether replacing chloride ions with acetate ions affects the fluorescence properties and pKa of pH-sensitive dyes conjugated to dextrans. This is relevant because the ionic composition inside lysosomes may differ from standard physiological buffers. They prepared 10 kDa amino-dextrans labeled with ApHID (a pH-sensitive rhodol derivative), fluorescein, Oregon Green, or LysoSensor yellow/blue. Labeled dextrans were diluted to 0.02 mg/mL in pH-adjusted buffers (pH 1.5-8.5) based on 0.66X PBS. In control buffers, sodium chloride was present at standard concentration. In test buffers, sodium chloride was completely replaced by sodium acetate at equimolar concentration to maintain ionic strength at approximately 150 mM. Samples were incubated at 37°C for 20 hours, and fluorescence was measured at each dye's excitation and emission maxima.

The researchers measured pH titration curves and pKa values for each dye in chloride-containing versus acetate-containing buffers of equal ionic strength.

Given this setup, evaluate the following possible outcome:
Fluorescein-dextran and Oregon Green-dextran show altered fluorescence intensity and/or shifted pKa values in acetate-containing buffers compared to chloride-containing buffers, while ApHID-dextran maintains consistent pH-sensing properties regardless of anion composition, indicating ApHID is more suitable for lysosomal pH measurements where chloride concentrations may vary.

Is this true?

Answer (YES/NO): NO